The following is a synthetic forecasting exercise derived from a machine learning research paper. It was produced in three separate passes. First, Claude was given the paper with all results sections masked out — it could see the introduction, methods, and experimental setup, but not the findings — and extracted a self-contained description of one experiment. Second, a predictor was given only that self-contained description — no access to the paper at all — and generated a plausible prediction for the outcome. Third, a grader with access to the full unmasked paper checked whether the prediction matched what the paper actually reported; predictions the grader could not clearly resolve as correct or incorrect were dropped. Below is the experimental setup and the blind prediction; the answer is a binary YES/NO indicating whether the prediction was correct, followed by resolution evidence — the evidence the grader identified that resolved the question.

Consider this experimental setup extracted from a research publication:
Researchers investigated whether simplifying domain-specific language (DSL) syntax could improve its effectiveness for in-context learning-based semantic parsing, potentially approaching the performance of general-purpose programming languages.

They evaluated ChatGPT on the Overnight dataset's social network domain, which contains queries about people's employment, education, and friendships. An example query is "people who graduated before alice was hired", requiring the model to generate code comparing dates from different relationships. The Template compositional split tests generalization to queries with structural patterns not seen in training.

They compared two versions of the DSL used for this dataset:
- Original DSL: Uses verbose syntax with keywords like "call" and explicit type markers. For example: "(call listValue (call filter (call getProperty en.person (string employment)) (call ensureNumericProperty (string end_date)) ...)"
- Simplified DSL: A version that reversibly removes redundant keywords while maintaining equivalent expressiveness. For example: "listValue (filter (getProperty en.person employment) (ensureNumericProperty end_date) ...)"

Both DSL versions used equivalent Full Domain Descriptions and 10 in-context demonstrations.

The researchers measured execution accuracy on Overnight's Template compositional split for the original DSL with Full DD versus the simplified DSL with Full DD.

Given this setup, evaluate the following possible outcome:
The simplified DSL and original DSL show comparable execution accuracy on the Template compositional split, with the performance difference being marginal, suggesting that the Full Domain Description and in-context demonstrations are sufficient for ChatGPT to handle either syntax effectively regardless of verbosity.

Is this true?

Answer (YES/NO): YES